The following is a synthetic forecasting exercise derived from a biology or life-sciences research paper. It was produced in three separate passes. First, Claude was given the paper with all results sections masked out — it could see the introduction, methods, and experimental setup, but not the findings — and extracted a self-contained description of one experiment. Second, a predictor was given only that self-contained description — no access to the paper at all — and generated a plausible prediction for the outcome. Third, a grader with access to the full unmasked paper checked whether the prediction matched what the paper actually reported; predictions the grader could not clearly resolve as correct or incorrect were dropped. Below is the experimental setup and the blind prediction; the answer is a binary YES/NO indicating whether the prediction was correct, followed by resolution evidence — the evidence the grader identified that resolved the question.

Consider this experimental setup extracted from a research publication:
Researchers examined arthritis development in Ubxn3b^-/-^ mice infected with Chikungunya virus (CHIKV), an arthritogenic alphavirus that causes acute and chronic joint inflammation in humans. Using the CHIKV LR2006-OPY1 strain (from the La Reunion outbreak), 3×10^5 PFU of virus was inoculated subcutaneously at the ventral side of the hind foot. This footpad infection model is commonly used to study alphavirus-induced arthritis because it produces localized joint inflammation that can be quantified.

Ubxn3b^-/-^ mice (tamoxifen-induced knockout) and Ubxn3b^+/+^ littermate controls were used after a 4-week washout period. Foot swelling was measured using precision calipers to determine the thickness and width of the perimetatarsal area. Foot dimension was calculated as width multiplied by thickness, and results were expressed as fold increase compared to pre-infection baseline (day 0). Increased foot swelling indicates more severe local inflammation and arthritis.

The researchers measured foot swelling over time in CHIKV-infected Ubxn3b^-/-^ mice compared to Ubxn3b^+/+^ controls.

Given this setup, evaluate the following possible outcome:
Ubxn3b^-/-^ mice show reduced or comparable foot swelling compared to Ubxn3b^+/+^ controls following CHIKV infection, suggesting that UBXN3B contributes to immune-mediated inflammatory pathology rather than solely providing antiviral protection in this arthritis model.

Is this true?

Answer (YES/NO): NO